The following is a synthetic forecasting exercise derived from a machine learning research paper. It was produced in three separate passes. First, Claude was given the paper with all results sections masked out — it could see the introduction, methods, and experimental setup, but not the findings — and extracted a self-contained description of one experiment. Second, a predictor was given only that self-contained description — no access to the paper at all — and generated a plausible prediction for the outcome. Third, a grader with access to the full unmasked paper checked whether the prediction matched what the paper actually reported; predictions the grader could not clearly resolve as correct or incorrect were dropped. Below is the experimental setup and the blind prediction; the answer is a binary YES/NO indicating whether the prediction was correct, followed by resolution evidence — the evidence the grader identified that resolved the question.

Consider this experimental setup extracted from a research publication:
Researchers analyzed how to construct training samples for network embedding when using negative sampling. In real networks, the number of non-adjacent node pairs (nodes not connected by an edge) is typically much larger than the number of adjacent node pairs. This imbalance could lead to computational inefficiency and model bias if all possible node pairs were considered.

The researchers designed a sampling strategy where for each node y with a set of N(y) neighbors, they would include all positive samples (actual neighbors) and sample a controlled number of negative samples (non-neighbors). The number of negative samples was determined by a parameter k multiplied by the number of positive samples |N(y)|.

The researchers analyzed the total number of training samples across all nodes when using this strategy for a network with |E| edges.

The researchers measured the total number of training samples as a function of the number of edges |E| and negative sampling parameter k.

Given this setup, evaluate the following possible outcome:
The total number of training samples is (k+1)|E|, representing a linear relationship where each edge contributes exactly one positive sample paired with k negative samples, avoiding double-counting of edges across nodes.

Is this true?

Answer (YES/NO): NO